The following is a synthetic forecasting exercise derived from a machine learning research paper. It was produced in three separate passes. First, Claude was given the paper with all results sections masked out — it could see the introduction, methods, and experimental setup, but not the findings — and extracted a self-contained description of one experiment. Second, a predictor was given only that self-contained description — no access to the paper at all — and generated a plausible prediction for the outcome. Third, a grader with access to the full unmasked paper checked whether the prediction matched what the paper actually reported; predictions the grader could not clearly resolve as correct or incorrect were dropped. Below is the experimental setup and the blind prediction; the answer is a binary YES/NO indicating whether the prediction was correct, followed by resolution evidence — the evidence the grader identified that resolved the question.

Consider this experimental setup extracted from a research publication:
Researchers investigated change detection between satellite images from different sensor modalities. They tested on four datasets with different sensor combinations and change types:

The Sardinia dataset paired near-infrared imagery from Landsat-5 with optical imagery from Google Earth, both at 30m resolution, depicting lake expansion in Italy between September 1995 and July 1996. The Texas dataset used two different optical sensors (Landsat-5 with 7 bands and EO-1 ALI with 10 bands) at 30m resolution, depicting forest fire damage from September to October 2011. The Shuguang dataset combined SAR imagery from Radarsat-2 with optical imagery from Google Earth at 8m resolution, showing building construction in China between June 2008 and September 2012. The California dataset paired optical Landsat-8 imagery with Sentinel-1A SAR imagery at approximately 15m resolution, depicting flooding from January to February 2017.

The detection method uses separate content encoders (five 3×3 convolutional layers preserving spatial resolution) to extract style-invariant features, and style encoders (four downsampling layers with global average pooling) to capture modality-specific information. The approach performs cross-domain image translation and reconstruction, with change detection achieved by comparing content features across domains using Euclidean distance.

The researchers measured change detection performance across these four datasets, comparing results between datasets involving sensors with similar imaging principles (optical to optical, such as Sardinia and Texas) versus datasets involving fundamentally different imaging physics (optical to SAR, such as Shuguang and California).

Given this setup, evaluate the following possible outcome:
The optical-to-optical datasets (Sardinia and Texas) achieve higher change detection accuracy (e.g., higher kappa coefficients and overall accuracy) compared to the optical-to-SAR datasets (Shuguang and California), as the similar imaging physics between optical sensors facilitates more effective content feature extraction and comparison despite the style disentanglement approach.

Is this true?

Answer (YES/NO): NO